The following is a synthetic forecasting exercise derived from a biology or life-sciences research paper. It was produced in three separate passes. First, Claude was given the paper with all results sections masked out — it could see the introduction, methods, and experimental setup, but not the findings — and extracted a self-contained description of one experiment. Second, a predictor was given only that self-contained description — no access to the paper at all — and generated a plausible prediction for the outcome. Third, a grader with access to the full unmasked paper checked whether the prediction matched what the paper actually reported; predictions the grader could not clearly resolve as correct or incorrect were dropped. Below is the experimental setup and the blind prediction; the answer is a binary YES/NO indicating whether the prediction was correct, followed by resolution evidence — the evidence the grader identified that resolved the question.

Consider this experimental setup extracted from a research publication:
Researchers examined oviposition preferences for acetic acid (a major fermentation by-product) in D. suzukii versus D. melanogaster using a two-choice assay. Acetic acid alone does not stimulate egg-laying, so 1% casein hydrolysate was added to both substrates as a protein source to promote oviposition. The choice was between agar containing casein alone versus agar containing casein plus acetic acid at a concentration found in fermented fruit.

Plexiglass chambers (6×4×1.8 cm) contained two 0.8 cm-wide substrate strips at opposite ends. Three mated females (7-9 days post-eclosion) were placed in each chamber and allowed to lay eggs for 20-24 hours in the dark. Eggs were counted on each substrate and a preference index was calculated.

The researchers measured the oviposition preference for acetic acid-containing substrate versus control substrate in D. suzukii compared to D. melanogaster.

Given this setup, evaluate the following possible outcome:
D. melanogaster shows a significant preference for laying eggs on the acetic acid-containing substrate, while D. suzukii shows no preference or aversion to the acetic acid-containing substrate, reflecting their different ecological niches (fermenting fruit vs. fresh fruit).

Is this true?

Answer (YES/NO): NO